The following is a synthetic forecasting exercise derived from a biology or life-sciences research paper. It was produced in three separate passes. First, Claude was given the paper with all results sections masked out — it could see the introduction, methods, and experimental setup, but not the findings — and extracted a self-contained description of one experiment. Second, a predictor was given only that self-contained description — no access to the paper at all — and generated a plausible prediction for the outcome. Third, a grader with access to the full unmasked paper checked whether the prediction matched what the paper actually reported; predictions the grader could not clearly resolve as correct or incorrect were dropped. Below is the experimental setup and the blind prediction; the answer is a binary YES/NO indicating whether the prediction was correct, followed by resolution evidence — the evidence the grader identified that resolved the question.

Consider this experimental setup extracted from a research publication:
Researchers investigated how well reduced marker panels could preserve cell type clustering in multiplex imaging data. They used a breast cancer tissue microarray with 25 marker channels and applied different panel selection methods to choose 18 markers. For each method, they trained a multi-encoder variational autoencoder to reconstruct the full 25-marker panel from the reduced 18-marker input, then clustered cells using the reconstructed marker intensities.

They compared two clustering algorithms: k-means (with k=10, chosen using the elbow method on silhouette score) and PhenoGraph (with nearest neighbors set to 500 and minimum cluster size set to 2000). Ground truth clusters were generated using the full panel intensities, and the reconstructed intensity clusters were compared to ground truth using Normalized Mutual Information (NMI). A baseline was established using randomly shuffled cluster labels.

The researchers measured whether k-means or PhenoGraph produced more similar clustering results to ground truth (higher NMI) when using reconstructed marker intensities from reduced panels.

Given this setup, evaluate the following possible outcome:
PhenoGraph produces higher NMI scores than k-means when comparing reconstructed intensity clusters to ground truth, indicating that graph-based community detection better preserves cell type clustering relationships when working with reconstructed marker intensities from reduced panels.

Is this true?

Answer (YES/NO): NO